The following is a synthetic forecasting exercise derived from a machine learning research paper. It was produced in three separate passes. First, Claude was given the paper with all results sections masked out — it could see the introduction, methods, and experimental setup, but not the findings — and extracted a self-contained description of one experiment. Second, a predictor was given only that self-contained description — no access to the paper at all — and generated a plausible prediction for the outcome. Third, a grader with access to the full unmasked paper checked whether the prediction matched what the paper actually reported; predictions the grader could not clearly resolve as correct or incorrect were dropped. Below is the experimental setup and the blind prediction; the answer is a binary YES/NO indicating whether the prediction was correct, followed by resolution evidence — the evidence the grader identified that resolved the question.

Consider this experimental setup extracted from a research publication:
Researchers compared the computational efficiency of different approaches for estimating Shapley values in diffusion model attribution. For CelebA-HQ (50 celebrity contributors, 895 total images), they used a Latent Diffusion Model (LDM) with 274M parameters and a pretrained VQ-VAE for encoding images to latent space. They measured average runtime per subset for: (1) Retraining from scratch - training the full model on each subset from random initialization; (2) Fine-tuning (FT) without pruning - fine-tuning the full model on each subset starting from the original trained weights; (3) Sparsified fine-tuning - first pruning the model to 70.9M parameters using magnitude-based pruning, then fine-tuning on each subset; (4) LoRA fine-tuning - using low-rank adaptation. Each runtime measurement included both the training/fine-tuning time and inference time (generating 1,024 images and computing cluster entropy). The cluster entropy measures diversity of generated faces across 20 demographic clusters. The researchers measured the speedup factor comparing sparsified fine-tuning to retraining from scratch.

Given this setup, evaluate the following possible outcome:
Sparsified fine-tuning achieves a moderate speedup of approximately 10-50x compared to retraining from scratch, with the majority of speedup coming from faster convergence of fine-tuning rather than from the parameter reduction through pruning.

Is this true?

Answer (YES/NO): YES